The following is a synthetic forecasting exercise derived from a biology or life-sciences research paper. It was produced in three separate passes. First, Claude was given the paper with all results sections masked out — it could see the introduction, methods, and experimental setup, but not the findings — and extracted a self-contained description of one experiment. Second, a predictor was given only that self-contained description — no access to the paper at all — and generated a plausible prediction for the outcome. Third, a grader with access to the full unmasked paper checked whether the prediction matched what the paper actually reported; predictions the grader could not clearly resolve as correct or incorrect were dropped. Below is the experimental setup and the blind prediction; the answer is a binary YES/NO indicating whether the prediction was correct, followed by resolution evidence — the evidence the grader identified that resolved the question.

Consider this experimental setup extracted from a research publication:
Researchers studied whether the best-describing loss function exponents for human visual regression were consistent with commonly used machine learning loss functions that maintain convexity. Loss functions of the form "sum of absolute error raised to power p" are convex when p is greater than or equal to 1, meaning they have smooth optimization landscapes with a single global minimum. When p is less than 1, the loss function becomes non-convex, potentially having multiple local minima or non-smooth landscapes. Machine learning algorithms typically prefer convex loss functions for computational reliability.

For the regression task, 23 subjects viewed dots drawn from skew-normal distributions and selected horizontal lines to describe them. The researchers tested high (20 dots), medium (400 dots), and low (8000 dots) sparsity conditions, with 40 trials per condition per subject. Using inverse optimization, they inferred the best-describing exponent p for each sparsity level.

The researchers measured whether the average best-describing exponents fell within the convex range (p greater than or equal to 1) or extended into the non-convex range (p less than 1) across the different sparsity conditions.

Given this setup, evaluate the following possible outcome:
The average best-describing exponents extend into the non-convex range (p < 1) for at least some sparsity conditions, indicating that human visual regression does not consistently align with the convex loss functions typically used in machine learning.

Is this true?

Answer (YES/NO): YES